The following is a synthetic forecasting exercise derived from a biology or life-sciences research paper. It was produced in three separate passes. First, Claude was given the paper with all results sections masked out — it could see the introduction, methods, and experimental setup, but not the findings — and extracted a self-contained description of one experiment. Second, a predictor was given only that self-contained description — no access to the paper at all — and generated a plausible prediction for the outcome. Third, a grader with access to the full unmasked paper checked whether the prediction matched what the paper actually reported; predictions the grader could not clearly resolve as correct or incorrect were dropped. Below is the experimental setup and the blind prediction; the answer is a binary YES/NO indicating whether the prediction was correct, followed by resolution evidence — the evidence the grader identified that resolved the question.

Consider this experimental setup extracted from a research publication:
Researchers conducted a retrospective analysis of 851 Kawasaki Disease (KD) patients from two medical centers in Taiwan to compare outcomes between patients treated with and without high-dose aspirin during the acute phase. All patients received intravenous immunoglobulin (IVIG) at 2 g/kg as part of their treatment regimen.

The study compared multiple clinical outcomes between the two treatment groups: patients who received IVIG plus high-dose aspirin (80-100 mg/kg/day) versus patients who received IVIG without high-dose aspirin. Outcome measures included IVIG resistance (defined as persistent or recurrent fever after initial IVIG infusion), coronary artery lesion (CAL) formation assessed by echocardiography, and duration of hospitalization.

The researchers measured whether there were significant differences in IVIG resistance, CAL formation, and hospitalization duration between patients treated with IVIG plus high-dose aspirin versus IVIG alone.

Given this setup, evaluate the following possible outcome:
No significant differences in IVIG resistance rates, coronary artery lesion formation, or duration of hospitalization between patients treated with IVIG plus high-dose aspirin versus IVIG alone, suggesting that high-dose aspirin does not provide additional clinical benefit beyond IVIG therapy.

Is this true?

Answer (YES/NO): YES